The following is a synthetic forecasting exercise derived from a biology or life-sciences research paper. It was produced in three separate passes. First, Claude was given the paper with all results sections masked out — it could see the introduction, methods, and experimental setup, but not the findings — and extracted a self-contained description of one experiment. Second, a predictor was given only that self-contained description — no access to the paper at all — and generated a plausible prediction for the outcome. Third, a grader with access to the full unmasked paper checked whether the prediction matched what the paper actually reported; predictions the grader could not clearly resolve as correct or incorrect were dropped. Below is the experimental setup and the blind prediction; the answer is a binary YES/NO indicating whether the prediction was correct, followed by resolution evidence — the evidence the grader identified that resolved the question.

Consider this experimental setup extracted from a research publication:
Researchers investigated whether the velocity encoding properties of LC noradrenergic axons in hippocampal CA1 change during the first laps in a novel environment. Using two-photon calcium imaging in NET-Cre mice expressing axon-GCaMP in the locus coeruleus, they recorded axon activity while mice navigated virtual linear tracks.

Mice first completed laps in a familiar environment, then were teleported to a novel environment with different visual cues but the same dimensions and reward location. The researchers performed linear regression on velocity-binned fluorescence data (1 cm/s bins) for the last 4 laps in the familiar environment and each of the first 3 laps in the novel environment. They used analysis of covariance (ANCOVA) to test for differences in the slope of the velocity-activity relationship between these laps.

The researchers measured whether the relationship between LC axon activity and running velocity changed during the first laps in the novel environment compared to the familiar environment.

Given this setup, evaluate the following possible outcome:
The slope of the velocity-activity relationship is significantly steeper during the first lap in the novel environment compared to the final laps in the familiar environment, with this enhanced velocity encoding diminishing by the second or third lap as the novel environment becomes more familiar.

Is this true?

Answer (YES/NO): NO